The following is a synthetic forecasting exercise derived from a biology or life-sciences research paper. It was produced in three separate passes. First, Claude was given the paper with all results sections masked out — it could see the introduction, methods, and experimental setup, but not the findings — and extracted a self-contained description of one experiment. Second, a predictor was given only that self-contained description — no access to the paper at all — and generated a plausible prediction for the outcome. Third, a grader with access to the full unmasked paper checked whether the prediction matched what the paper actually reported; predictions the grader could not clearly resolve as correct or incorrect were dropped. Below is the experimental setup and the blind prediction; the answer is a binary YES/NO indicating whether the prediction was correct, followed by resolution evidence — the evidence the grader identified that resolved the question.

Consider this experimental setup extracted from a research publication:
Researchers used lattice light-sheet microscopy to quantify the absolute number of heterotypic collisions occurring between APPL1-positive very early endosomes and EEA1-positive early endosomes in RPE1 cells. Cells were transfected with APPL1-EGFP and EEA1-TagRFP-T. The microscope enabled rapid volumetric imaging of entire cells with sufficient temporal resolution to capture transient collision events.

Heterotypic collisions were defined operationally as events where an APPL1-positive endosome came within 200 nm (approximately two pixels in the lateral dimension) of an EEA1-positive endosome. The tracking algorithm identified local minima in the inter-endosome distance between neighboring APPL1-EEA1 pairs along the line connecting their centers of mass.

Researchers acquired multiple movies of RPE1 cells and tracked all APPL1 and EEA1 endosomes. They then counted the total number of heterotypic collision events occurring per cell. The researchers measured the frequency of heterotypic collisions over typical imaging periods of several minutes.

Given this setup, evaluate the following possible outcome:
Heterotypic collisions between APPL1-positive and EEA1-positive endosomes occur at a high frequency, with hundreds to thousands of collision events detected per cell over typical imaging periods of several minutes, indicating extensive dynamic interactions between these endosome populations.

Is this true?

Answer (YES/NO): NO